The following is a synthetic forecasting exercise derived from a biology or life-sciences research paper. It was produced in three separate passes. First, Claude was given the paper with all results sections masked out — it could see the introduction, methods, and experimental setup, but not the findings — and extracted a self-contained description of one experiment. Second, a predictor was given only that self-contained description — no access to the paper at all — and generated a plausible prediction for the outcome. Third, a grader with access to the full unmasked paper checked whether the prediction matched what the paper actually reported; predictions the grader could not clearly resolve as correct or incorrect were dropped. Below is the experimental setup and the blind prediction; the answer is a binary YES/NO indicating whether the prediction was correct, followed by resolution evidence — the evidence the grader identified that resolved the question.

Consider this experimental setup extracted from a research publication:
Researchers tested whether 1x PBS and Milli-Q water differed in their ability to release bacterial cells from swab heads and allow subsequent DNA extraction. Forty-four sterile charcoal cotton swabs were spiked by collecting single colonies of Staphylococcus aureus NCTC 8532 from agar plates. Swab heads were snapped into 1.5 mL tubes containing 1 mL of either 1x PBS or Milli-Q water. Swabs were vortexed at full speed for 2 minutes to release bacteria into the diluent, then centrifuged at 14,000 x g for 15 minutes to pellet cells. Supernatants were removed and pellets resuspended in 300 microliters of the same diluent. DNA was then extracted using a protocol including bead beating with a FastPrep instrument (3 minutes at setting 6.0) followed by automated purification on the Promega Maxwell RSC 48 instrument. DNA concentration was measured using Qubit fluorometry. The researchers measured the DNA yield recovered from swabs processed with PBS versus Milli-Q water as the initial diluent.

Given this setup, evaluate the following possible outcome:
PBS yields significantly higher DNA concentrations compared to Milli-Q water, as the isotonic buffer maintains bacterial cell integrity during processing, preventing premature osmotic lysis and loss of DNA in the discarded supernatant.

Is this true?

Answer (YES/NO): NO